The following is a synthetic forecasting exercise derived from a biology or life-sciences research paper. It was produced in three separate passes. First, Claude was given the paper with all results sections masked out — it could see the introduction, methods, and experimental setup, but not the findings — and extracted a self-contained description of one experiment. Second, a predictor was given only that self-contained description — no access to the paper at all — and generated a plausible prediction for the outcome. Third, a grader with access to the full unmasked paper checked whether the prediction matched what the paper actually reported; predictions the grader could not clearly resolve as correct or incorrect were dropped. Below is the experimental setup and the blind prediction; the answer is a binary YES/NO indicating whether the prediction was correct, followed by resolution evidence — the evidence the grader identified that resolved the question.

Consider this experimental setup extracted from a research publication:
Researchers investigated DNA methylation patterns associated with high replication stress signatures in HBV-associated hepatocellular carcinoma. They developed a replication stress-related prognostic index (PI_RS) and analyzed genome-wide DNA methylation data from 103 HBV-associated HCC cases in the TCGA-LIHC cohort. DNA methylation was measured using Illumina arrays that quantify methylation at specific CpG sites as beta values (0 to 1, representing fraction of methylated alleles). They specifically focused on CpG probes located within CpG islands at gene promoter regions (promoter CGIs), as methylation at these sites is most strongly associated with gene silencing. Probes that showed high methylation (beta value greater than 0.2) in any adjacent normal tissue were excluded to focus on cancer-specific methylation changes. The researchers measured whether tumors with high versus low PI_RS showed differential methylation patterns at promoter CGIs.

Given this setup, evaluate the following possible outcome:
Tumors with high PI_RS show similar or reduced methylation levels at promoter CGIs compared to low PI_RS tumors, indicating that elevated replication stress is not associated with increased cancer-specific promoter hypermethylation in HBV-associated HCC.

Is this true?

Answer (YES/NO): NO